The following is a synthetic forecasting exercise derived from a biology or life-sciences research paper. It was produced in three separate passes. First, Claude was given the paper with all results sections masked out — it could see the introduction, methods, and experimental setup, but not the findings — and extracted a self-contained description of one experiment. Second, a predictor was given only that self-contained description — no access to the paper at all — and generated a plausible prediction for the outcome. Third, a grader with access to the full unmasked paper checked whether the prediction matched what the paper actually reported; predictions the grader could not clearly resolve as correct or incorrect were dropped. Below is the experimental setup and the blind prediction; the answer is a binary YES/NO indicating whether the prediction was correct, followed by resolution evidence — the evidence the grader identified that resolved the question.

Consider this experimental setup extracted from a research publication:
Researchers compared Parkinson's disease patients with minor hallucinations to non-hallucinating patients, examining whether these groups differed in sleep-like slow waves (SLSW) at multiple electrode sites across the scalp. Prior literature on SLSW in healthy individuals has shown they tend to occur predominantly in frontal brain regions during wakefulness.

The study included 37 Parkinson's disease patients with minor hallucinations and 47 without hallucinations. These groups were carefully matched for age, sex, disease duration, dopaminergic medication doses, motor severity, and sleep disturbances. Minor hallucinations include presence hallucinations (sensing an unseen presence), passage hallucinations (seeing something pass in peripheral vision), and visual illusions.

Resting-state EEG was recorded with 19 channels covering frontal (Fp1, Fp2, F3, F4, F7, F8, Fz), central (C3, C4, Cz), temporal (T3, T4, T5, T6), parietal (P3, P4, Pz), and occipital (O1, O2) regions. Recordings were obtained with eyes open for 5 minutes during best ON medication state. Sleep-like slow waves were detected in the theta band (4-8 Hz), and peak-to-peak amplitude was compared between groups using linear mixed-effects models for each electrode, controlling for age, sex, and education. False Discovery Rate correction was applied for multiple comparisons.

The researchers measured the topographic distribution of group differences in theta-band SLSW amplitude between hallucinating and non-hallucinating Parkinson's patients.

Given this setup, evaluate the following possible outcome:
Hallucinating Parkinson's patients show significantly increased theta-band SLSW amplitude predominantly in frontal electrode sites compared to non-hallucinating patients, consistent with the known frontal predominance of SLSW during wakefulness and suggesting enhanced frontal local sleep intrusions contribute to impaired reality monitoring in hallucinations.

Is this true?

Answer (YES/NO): YES